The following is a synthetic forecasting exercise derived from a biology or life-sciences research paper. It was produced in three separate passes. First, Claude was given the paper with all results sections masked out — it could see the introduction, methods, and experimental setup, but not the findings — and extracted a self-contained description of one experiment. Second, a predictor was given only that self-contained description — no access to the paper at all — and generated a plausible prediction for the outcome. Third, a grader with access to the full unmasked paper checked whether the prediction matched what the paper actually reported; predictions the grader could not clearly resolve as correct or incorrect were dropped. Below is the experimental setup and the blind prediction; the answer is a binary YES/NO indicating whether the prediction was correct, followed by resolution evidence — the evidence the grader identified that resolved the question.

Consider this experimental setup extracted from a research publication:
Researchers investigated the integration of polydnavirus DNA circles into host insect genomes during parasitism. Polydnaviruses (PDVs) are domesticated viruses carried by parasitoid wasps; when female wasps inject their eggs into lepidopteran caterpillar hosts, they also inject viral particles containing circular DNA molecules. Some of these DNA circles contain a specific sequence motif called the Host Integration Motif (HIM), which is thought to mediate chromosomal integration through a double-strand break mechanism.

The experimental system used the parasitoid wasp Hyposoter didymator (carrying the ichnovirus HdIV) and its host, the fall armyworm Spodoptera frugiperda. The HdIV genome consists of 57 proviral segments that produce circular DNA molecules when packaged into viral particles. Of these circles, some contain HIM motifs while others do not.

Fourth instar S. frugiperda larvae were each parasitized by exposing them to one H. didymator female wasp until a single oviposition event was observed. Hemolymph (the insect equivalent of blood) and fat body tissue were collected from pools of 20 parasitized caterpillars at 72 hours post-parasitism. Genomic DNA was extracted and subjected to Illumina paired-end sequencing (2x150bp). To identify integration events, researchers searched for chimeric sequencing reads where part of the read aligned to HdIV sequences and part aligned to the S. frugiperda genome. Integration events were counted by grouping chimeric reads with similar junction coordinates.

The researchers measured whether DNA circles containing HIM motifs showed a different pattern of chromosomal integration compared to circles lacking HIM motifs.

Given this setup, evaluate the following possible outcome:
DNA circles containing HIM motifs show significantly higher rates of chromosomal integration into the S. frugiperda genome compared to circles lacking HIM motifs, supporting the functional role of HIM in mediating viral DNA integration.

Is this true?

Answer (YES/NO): YES